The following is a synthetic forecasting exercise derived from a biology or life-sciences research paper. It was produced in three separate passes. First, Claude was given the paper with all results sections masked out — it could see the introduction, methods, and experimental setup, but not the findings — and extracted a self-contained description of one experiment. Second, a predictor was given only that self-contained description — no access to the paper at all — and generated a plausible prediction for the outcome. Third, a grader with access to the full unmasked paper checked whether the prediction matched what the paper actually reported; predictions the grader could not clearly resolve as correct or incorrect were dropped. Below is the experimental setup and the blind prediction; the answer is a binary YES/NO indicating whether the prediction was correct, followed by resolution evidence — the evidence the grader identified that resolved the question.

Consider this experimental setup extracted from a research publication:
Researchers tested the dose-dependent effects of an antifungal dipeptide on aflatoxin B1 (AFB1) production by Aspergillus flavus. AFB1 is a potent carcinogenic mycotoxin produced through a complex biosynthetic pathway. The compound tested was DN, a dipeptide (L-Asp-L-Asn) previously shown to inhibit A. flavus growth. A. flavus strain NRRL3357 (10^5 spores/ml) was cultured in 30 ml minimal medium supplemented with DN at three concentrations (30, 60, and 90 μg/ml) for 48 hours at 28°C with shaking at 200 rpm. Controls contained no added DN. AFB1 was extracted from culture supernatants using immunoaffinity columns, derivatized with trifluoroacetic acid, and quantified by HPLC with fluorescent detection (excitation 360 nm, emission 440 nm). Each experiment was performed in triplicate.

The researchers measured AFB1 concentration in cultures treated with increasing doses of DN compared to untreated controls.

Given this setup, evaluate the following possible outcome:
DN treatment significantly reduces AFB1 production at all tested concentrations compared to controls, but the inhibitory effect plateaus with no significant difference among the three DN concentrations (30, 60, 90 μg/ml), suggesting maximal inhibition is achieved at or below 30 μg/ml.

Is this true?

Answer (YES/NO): NO